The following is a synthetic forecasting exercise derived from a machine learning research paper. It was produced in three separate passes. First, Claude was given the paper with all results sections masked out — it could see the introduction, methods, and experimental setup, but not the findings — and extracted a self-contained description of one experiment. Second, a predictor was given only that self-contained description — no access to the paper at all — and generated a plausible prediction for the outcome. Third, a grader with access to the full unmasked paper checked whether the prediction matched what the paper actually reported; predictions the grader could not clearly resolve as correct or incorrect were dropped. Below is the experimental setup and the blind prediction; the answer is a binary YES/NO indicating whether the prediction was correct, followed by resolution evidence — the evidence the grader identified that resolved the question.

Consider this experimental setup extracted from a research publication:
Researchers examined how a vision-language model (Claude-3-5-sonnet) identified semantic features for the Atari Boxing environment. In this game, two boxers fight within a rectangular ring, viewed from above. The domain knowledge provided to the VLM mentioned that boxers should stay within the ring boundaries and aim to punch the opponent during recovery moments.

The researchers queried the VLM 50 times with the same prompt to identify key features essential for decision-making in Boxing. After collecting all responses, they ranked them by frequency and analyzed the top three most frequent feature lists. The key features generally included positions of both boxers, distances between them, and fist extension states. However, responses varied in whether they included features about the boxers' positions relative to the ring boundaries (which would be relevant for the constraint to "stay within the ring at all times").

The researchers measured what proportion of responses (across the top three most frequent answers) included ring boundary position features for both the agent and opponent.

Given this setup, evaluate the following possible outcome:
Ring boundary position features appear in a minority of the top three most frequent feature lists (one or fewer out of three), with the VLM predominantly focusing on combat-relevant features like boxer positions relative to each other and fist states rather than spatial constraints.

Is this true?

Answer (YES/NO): NO